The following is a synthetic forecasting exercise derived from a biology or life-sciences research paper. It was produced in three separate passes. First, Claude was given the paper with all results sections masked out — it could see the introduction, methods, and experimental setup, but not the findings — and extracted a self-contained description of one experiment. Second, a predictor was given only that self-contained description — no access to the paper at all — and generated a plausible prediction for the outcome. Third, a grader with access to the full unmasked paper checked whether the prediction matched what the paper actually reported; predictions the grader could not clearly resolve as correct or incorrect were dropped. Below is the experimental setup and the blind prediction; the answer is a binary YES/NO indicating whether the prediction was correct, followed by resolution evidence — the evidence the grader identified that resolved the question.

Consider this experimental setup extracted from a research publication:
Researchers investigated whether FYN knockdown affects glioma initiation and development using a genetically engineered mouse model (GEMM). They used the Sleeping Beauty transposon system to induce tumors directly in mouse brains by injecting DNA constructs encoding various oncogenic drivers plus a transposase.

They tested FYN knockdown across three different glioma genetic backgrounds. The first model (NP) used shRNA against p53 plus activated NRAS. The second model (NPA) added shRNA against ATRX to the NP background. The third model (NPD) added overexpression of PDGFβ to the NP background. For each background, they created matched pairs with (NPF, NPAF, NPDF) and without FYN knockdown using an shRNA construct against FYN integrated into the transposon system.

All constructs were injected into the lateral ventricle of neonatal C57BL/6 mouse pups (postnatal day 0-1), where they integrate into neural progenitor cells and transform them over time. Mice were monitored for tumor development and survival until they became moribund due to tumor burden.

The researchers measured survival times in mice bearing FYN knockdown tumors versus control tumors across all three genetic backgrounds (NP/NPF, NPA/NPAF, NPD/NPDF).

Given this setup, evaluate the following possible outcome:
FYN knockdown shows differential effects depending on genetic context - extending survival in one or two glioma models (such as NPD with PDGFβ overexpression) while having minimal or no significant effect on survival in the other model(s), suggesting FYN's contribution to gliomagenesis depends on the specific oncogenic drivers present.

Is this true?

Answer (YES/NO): NO